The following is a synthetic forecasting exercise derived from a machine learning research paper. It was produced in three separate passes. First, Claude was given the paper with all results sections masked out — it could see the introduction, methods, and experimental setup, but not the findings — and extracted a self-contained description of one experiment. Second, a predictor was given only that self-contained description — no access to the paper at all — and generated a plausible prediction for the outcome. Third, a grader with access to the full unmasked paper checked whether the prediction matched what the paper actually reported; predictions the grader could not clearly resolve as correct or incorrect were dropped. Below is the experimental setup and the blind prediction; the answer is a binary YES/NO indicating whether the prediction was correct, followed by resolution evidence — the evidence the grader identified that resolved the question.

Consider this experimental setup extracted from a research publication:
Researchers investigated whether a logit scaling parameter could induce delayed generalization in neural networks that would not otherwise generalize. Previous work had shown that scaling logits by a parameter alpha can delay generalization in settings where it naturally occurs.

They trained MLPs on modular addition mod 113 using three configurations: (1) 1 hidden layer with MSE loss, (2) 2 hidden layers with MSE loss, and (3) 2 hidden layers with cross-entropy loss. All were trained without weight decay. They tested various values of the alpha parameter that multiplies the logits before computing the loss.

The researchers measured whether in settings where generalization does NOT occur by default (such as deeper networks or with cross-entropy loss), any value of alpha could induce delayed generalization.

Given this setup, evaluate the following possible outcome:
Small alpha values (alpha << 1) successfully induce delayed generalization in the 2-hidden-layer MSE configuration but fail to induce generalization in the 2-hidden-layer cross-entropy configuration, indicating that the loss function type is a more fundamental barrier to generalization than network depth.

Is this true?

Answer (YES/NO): NO